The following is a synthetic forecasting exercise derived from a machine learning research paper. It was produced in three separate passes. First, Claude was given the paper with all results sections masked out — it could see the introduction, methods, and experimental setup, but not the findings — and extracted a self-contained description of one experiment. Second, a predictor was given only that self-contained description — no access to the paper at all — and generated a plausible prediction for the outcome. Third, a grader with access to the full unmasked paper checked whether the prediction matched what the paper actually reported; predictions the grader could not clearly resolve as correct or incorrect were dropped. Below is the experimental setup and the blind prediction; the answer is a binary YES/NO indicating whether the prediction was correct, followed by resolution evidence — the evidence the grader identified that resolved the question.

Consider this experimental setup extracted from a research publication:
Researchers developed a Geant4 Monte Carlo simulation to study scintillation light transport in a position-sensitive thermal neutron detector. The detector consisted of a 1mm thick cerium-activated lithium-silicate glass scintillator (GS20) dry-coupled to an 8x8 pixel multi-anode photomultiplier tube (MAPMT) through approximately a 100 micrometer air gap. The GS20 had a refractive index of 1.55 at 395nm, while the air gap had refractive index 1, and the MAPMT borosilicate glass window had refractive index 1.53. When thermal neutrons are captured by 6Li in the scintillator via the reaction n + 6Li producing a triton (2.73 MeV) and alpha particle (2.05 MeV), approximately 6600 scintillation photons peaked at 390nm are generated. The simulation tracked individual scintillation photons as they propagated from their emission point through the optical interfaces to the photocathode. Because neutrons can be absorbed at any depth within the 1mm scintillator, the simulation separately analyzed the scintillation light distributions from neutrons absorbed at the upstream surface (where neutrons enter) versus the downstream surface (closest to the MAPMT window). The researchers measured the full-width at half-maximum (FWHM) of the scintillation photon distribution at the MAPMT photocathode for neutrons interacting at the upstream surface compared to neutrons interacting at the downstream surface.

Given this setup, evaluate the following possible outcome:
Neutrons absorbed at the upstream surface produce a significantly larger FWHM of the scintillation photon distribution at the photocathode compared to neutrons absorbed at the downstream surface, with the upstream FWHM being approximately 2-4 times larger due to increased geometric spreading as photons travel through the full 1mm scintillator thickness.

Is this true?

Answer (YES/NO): NO